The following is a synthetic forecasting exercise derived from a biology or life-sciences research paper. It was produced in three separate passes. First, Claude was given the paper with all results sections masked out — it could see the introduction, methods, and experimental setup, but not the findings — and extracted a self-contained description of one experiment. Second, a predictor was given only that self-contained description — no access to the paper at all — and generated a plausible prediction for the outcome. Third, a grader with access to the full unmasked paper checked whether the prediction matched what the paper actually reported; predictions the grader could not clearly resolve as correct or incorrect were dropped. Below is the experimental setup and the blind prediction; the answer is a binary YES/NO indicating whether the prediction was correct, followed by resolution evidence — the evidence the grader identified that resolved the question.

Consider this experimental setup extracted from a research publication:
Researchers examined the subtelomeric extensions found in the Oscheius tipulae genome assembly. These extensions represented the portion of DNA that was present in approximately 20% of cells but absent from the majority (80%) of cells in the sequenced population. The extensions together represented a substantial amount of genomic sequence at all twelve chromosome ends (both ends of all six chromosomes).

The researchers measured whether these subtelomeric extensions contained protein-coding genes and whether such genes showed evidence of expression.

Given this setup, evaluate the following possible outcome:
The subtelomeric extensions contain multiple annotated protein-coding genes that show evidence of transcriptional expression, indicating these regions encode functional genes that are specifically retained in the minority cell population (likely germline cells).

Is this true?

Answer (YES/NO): YES